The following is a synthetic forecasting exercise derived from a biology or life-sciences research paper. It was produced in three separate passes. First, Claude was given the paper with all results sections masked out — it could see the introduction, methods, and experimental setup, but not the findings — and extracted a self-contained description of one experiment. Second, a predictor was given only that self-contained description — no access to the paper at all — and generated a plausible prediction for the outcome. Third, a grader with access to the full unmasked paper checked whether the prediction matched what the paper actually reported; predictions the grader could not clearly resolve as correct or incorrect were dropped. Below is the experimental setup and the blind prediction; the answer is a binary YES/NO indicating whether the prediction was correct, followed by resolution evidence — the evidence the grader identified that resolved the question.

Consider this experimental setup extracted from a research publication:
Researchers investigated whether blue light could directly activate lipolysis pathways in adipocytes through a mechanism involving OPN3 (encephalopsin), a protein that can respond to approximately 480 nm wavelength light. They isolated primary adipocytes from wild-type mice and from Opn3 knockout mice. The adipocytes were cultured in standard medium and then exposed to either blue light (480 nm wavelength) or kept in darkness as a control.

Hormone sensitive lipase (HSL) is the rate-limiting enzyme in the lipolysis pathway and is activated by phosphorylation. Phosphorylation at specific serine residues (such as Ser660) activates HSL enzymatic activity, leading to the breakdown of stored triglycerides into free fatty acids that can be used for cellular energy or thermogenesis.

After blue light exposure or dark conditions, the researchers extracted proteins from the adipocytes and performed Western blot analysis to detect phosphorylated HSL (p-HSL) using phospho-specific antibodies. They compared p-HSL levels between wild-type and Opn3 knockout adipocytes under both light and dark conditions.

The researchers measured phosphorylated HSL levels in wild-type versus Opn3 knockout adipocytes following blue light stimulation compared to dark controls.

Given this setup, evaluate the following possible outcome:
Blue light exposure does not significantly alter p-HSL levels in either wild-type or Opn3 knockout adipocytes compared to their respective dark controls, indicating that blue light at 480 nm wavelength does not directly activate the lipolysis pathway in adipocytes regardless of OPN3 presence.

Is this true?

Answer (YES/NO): NO